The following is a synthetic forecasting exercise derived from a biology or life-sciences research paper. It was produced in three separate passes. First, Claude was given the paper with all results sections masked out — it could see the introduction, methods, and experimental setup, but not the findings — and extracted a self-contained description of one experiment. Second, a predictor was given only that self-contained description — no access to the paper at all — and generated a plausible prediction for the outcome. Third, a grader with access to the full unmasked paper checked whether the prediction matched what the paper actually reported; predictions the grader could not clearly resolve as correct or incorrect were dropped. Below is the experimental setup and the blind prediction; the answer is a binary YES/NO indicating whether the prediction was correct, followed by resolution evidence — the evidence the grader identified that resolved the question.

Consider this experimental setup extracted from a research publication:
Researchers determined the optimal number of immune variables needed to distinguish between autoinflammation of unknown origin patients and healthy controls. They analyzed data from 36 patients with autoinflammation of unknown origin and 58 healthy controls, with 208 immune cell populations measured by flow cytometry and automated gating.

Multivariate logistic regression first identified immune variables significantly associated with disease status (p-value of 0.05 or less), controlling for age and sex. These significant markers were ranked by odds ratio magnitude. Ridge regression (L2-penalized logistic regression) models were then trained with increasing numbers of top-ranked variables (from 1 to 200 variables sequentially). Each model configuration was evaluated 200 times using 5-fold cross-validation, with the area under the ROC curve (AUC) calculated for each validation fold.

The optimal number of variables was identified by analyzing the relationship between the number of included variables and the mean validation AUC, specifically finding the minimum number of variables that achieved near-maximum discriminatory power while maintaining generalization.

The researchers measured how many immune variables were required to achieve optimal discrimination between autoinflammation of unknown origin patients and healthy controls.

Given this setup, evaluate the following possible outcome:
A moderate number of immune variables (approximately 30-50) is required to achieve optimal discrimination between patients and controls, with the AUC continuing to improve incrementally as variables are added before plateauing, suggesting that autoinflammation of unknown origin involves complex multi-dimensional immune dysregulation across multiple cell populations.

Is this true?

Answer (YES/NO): YES